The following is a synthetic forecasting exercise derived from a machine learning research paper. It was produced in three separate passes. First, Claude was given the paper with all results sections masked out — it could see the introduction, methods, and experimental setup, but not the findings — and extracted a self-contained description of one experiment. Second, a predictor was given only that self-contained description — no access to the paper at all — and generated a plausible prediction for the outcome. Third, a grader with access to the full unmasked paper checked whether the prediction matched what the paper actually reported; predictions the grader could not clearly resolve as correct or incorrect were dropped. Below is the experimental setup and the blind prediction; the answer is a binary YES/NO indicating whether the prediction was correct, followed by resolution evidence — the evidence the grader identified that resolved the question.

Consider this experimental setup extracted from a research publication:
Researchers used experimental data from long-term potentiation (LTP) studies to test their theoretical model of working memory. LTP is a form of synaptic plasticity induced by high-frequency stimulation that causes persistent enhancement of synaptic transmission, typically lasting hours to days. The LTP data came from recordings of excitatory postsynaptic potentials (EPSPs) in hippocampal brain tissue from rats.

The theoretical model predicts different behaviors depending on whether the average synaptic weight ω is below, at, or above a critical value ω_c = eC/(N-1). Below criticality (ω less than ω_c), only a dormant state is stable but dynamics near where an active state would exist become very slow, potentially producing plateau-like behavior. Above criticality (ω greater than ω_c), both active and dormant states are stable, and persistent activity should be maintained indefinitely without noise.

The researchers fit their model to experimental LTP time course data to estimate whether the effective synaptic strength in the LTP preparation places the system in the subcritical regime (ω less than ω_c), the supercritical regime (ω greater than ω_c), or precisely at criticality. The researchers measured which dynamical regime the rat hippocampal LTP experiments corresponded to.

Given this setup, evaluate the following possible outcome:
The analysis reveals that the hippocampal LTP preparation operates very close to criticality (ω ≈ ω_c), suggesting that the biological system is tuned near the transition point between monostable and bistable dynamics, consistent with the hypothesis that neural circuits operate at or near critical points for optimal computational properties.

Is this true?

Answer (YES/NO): YES